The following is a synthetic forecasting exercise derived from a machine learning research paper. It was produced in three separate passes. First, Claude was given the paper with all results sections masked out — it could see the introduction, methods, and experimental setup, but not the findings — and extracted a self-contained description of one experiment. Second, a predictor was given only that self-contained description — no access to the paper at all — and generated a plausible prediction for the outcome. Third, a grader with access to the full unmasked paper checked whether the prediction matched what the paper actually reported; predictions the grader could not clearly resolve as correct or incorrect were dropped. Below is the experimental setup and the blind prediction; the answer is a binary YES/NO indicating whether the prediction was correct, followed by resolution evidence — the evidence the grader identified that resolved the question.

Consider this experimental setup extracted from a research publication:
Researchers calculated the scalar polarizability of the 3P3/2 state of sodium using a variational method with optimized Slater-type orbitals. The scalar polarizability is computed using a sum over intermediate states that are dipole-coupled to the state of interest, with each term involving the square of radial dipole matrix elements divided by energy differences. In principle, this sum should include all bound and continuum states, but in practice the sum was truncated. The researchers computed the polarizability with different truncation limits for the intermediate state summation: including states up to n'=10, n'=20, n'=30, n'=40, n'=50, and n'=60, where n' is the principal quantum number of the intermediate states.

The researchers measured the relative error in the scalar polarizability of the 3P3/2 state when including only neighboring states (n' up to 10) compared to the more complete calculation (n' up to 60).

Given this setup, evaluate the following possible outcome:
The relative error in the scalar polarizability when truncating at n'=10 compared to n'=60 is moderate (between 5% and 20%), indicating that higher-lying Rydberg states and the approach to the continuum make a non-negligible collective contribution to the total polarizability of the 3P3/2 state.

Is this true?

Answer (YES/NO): NO